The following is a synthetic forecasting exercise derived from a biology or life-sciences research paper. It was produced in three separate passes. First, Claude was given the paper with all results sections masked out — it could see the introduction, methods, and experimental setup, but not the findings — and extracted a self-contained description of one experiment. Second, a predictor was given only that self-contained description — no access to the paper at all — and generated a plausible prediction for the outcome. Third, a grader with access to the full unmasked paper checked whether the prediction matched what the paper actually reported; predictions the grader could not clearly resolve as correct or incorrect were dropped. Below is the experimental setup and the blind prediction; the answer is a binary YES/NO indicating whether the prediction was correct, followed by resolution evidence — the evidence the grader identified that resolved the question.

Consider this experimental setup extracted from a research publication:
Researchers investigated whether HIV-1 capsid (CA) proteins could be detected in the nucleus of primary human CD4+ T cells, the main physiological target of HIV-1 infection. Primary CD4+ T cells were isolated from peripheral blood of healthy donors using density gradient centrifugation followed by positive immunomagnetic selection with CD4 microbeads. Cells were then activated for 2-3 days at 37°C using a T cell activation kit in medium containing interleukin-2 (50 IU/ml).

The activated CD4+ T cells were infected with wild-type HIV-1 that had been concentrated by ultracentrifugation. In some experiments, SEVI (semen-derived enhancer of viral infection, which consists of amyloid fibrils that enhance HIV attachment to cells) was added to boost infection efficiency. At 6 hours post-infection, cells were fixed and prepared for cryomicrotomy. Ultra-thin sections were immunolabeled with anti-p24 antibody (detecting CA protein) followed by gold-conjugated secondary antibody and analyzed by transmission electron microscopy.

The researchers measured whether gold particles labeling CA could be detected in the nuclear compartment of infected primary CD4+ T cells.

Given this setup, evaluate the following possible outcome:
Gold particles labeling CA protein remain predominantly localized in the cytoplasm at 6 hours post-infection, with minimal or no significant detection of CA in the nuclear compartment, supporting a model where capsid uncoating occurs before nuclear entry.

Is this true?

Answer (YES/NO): NO